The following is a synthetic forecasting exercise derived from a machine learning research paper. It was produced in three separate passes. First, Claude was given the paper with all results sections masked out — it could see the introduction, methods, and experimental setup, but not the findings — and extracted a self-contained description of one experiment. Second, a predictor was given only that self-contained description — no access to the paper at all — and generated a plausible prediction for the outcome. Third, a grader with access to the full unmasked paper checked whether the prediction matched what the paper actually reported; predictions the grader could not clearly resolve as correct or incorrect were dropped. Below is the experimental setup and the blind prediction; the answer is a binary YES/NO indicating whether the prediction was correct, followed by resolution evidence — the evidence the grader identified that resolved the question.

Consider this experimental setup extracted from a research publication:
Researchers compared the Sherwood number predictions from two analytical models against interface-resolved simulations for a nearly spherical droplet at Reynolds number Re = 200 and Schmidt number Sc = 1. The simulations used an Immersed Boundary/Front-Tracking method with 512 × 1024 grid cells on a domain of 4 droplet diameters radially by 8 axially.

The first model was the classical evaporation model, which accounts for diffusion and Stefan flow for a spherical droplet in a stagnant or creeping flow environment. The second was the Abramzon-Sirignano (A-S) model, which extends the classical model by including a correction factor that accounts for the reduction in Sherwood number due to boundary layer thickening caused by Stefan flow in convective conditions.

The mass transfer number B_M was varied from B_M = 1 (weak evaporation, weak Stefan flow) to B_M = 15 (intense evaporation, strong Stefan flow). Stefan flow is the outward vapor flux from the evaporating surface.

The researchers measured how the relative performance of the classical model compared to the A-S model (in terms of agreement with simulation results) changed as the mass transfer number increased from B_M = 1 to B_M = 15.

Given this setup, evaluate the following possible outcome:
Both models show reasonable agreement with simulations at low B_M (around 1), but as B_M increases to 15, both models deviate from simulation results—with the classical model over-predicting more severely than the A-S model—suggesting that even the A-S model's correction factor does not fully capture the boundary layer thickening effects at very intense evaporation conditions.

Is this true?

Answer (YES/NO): NO